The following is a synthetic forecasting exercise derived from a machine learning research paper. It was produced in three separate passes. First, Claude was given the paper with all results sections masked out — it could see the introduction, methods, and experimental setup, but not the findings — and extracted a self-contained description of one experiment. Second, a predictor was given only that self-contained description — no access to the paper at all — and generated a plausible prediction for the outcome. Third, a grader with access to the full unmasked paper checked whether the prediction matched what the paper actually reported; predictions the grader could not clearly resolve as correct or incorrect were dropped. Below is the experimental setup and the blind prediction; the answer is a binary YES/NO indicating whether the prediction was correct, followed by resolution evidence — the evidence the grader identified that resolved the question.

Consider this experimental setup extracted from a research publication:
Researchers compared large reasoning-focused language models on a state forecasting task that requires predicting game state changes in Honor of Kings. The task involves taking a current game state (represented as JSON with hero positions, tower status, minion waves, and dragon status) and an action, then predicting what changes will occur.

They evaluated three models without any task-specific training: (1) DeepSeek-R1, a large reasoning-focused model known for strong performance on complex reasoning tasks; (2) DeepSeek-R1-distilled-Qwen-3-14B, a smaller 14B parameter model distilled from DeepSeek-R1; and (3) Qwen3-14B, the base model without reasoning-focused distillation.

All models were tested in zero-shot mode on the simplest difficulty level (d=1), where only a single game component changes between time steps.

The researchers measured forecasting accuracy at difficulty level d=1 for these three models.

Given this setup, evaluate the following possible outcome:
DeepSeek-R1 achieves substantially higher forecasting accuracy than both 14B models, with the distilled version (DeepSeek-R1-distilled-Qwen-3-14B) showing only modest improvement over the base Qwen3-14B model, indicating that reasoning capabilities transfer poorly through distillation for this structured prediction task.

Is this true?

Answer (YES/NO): NO